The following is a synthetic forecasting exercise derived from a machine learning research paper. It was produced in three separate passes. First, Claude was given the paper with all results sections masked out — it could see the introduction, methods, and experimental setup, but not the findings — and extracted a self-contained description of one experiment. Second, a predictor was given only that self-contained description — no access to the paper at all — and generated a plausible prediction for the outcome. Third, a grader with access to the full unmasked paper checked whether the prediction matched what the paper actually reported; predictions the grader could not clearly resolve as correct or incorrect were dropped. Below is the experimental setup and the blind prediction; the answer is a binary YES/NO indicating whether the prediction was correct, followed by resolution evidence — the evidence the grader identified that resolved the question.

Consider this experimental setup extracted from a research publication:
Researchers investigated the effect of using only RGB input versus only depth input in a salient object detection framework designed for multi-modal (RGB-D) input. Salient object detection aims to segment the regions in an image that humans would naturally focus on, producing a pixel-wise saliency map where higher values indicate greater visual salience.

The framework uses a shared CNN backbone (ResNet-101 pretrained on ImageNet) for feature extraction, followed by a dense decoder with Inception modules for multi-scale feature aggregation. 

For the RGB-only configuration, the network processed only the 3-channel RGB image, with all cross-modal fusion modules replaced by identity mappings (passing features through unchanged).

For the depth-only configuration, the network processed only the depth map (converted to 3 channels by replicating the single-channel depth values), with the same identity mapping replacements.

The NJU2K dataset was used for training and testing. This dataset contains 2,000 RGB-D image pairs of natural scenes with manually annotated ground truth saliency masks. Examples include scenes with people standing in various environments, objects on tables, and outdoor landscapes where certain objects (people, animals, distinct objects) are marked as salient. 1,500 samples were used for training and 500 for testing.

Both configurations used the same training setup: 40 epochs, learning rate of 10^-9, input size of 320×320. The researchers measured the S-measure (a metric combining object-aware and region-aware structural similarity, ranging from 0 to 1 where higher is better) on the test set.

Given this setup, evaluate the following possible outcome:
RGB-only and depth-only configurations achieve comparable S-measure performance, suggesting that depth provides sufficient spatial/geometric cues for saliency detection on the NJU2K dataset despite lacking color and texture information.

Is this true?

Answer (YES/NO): NO